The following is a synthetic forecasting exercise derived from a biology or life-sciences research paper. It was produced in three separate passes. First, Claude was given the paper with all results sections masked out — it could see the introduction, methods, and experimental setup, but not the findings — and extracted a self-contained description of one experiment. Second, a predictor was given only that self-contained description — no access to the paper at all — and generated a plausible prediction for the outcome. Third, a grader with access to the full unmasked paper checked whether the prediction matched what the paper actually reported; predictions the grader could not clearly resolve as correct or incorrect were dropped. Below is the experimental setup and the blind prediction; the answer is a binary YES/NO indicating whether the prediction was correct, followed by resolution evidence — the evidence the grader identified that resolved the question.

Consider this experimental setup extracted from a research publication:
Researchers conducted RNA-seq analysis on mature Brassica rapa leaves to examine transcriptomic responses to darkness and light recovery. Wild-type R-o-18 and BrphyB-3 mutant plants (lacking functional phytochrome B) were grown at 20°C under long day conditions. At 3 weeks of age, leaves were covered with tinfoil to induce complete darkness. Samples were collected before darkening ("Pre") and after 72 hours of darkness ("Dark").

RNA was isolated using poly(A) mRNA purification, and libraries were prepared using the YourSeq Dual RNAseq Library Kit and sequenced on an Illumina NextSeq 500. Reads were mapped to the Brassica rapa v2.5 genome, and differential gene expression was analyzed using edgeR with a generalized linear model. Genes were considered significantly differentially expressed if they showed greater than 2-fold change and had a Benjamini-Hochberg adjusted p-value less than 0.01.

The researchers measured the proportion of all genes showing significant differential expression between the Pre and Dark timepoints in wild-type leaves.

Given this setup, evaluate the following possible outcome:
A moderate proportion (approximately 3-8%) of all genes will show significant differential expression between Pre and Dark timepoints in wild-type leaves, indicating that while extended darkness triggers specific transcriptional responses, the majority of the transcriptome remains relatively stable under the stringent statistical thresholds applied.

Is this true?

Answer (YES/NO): NO